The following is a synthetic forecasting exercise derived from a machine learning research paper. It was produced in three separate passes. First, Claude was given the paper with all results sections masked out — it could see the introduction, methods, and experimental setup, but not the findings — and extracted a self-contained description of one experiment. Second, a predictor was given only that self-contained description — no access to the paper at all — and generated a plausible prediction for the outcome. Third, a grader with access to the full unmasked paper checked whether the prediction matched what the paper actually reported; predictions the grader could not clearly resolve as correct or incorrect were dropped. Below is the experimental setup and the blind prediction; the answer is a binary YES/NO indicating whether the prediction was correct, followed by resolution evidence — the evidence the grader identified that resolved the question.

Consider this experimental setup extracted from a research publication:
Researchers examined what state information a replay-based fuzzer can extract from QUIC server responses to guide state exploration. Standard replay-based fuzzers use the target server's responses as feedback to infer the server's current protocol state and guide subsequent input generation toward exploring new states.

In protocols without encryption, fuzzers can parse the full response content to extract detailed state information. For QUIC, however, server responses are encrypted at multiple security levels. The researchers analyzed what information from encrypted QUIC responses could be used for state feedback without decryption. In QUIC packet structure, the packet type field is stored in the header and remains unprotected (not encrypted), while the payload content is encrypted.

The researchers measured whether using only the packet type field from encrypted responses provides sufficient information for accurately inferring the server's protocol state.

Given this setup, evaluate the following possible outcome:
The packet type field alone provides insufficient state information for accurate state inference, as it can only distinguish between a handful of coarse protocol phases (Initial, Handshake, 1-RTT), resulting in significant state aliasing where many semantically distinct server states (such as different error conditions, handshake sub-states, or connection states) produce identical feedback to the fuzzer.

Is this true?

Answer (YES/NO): YES